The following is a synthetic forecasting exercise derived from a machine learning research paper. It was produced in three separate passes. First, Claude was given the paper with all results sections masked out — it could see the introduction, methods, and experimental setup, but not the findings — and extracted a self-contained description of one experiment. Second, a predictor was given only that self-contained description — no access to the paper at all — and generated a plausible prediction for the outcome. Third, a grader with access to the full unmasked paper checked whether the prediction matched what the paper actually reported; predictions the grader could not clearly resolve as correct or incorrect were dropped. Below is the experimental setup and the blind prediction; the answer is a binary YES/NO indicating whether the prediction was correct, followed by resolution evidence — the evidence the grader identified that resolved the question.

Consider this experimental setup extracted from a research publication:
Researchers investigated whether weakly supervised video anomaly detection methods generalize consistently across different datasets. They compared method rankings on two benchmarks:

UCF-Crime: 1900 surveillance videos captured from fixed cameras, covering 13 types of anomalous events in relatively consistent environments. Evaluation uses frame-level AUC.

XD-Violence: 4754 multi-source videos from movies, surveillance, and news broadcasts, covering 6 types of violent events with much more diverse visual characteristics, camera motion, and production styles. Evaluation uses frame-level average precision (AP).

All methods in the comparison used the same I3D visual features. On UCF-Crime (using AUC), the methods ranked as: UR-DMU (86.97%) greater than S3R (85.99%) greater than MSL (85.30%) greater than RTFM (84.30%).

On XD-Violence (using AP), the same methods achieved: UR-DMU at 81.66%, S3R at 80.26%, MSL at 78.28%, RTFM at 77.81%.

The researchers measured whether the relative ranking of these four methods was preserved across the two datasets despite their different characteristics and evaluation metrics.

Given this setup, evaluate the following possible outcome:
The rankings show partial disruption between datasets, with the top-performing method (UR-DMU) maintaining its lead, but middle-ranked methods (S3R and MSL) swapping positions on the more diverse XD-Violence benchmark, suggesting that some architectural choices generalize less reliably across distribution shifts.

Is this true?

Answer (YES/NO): NO